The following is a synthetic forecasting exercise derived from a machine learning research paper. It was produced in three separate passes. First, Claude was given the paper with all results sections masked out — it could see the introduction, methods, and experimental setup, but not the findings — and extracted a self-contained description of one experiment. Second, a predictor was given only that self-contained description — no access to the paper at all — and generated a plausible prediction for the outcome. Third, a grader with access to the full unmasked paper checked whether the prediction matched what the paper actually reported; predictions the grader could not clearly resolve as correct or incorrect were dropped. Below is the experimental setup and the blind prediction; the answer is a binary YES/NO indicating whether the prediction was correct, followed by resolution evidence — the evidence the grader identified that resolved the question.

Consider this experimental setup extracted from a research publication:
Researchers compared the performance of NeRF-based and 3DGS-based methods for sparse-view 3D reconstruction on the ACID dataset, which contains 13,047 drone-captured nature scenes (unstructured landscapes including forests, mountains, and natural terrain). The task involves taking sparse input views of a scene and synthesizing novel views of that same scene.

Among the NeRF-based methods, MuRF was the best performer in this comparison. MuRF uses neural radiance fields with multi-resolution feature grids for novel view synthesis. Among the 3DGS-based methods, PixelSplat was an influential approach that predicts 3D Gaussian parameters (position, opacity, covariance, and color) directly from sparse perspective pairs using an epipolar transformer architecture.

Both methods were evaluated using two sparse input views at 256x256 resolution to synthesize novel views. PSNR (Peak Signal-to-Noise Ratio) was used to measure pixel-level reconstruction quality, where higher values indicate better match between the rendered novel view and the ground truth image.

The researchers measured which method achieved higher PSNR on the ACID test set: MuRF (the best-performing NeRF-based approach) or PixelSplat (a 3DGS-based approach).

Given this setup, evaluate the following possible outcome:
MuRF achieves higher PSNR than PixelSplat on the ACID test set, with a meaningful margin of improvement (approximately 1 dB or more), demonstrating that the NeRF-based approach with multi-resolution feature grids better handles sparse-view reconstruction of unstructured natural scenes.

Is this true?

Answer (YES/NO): NO